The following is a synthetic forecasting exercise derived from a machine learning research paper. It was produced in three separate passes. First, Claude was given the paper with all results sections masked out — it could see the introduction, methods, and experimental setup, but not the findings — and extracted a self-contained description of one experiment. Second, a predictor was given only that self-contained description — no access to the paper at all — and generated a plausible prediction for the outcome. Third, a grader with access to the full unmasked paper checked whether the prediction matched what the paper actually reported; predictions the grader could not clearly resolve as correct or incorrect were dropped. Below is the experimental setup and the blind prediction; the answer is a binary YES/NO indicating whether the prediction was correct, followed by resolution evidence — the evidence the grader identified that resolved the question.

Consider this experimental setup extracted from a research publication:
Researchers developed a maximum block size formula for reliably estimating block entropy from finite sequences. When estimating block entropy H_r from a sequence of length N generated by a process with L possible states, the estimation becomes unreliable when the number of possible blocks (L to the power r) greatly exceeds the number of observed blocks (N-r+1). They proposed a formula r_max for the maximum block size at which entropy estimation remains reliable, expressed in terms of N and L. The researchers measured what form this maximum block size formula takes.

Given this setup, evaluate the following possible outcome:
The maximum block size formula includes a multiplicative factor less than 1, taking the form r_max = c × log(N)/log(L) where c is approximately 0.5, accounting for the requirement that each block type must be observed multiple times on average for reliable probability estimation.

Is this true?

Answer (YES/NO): NO